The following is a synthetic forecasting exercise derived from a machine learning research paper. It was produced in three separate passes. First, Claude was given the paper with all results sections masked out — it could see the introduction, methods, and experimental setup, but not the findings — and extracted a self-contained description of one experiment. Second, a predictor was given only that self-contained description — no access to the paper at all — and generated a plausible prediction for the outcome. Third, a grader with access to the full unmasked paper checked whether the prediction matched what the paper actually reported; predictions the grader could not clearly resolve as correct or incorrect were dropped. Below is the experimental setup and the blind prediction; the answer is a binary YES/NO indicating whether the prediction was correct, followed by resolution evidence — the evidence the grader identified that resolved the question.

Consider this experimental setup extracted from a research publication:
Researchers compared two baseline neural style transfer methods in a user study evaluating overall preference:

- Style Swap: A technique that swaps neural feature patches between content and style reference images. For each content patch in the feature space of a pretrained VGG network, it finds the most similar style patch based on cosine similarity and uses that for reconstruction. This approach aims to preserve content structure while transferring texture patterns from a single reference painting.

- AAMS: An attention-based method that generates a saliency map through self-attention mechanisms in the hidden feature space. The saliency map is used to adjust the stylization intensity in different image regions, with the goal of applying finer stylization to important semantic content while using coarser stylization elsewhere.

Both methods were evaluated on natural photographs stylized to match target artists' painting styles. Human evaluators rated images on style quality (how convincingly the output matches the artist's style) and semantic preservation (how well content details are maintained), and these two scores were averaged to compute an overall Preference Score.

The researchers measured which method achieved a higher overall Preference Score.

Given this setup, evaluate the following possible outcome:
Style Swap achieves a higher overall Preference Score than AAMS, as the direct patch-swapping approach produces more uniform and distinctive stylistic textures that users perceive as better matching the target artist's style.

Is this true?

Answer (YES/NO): NO